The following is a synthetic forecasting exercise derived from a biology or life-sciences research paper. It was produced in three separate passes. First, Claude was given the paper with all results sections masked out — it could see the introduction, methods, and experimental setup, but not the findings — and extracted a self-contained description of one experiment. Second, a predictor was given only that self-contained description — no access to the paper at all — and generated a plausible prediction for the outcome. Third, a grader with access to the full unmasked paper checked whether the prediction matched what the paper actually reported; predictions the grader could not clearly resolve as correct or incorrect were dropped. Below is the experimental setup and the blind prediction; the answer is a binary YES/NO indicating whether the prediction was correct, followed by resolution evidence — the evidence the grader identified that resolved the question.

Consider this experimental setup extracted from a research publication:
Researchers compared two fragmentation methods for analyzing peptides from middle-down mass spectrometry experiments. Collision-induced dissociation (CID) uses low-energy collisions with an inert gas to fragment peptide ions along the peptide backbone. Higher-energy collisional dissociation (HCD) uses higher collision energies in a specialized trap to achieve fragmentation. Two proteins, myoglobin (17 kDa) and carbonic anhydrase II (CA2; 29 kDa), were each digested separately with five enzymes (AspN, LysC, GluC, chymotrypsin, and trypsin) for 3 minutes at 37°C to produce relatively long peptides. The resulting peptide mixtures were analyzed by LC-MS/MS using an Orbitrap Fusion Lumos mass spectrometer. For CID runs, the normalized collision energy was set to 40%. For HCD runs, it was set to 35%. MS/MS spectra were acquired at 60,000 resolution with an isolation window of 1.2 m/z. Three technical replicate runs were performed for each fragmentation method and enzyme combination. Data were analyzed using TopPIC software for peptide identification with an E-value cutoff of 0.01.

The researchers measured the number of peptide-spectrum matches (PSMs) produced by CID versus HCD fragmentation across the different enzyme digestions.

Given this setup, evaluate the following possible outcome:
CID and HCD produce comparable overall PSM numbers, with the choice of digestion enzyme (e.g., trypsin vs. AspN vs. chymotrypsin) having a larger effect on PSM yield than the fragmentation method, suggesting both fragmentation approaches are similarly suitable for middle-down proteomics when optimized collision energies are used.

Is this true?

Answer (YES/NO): NO